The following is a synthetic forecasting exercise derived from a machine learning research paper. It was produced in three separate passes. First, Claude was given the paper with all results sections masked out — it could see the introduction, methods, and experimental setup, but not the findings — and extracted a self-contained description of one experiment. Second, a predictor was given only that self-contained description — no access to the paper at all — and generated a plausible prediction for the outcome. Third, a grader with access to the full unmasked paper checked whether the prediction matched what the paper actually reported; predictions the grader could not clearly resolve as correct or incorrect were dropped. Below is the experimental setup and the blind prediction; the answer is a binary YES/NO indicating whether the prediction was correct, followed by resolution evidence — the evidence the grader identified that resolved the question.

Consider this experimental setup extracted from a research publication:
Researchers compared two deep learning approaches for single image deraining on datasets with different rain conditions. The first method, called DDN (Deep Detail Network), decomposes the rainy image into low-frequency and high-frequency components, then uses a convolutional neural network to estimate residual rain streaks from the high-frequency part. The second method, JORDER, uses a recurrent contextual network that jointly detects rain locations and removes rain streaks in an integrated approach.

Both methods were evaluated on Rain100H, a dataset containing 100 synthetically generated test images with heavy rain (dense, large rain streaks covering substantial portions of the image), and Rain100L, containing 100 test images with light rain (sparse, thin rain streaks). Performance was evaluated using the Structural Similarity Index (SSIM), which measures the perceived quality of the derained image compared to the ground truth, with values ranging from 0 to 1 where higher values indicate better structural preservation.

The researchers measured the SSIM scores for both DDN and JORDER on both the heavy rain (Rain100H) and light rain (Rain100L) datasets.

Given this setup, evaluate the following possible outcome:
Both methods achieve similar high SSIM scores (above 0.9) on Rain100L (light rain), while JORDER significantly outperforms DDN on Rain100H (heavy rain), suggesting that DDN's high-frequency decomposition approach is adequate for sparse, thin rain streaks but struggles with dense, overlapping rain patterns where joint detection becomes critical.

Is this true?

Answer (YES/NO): NO